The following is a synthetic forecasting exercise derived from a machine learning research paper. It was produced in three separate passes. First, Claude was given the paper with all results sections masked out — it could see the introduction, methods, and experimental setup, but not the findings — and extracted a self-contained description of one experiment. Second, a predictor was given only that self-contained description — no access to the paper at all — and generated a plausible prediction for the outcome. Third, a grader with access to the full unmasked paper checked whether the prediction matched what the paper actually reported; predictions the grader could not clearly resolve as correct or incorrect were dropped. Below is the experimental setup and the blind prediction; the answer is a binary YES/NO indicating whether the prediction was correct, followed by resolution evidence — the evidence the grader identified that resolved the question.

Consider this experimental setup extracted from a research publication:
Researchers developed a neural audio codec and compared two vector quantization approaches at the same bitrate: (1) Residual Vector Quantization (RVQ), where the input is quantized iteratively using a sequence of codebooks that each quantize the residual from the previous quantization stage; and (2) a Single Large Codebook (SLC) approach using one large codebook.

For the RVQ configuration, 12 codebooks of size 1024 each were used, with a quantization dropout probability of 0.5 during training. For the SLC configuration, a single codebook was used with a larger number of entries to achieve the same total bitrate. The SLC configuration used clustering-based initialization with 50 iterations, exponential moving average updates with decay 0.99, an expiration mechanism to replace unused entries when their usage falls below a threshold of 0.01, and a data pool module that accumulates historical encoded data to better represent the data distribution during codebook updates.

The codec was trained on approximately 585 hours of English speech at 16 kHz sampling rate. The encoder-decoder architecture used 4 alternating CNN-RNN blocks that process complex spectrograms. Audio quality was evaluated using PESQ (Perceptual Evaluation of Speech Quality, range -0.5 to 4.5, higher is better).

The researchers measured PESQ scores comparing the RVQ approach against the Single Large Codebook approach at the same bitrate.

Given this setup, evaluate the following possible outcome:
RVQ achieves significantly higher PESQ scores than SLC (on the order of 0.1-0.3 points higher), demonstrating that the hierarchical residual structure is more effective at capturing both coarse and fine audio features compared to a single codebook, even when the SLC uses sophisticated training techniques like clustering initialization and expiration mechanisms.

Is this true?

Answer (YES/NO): NO